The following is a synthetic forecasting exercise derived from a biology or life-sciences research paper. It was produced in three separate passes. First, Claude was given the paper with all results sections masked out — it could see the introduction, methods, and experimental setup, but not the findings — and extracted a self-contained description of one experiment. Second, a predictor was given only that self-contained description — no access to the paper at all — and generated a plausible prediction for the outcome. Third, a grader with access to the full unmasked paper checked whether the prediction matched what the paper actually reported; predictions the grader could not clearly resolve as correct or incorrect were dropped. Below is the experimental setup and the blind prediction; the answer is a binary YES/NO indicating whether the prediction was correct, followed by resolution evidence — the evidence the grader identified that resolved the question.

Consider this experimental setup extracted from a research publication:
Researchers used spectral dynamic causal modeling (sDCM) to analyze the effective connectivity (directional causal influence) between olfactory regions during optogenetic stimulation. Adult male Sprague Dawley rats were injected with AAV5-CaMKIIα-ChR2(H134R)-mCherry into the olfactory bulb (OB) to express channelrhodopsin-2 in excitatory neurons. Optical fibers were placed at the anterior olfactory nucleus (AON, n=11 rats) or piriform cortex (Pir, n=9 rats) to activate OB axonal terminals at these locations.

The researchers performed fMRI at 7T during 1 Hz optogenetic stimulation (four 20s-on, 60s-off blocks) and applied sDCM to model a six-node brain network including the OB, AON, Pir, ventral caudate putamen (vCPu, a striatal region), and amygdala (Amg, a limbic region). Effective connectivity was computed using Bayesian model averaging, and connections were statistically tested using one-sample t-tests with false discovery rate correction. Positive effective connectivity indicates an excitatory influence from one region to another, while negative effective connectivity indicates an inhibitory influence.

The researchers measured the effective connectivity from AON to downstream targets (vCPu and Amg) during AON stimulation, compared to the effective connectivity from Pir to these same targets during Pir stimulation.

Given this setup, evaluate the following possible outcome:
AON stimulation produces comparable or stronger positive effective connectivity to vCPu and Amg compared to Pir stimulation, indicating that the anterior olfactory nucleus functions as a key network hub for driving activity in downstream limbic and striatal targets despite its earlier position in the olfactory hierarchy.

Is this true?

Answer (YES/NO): NO